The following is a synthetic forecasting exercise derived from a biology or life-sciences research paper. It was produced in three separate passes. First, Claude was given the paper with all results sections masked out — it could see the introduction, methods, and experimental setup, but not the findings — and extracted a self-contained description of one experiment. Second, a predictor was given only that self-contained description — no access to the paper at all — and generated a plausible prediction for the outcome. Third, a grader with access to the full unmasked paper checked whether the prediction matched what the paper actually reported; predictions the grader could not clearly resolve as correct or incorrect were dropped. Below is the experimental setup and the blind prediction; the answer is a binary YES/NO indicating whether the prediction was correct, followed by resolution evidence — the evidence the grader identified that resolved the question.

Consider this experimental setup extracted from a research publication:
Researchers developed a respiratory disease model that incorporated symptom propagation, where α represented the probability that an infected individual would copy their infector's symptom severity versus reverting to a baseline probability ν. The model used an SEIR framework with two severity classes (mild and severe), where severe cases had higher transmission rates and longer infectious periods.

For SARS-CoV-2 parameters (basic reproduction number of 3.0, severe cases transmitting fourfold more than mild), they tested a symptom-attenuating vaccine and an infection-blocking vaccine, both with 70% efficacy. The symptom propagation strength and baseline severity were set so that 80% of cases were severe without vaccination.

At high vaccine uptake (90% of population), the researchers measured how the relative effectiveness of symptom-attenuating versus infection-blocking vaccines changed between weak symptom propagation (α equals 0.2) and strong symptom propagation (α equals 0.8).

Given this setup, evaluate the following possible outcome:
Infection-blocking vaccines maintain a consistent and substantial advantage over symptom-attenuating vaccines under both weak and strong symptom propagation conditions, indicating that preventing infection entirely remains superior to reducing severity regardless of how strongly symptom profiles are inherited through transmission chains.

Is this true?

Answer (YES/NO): NO